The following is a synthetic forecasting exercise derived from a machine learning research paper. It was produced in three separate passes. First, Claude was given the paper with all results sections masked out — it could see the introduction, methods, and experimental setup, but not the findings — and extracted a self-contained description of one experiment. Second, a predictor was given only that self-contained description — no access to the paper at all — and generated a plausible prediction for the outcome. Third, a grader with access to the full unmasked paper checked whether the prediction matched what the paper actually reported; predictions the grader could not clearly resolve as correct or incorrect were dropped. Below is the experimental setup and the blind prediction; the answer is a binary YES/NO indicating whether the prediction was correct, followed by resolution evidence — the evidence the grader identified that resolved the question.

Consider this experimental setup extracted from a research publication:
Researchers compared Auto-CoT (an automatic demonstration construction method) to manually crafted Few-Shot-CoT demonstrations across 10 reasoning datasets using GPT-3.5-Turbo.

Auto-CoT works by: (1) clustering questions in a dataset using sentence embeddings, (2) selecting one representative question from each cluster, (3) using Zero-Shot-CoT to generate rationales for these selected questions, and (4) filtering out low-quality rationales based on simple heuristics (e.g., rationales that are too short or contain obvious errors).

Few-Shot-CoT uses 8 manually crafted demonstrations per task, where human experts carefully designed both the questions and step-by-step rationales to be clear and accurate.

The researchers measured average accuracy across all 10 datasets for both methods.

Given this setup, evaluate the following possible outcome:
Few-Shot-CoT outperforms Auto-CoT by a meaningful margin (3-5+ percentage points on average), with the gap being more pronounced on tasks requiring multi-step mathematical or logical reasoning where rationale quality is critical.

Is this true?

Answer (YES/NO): NO